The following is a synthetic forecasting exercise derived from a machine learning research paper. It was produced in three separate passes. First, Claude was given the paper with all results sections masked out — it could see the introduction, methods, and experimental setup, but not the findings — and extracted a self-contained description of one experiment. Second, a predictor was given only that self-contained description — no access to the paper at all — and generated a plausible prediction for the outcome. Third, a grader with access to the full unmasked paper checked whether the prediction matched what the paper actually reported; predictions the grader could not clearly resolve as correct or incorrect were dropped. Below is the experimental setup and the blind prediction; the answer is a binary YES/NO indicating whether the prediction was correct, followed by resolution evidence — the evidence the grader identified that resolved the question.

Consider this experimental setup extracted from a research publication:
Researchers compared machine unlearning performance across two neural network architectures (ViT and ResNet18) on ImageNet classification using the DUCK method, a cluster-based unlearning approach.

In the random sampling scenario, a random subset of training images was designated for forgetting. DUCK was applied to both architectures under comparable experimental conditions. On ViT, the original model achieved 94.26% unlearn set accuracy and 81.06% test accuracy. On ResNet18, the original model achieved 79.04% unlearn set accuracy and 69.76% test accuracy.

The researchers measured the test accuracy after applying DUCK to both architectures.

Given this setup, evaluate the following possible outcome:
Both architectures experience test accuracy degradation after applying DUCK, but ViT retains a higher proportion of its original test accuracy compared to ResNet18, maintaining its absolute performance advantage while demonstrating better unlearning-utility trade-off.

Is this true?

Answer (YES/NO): NO